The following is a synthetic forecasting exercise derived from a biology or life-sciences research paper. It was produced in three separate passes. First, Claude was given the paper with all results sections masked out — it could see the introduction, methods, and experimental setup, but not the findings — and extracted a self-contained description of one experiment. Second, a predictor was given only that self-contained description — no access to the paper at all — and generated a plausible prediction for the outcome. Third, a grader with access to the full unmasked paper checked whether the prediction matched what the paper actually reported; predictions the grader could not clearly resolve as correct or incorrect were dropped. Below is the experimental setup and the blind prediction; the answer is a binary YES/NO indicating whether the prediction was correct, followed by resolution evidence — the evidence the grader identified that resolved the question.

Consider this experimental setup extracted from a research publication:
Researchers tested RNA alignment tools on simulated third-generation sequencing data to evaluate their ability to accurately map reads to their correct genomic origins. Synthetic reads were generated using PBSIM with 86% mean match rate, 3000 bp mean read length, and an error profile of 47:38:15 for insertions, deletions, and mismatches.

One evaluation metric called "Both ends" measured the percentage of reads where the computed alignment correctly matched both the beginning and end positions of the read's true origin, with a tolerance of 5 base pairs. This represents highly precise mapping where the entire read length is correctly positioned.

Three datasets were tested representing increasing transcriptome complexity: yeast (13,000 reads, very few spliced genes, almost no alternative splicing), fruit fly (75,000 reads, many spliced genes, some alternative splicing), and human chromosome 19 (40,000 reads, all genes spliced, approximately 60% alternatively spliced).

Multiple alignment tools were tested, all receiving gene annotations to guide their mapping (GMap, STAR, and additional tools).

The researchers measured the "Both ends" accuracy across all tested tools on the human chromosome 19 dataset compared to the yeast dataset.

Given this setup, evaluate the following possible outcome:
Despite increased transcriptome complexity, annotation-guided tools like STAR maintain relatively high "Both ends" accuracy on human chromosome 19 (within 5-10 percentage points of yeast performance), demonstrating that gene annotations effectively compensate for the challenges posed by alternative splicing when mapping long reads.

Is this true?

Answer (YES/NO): NO